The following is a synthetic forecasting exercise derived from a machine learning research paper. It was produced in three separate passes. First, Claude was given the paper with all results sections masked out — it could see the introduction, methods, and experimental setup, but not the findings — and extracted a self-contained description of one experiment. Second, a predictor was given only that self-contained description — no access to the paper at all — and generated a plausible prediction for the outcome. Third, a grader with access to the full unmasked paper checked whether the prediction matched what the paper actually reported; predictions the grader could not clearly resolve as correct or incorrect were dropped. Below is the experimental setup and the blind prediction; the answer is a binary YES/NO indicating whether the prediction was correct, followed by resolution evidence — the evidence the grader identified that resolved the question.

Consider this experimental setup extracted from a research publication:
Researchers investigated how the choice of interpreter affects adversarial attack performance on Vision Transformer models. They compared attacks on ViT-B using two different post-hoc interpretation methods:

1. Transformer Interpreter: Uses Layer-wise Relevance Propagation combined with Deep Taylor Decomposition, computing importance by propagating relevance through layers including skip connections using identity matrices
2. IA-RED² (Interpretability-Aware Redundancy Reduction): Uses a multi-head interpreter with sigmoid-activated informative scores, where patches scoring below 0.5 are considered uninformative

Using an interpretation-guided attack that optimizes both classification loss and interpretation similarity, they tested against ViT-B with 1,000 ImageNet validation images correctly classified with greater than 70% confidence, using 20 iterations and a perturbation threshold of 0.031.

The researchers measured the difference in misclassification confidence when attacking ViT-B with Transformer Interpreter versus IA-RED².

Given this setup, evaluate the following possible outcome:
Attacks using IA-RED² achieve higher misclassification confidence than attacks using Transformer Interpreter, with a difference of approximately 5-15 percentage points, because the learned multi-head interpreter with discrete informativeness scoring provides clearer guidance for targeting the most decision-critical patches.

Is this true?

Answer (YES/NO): NO